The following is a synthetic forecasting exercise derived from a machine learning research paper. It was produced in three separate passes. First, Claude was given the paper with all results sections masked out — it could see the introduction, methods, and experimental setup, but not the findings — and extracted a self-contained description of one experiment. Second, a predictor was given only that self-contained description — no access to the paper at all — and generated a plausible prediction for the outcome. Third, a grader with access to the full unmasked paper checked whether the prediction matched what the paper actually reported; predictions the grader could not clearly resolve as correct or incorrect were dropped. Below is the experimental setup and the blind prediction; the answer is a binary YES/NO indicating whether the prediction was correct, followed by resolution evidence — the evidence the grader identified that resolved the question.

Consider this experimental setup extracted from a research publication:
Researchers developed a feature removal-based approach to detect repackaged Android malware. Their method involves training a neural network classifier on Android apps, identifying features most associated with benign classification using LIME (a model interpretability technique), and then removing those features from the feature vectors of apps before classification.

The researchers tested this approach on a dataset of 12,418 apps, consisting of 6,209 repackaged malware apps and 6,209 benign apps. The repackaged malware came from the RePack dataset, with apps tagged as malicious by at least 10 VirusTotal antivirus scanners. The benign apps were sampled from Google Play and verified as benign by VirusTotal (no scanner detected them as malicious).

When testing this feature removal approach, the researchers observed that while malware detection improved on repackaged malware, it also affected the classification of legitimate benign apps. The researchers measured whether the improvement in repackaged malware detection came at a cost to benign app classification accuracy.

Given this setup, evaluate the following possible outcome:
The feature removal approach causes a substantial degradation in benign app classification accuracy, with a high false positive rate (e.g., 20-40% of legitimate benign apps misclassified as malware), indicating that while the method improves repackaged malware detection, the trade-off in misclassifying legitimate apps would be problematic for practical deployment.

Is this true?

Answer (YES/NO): NO